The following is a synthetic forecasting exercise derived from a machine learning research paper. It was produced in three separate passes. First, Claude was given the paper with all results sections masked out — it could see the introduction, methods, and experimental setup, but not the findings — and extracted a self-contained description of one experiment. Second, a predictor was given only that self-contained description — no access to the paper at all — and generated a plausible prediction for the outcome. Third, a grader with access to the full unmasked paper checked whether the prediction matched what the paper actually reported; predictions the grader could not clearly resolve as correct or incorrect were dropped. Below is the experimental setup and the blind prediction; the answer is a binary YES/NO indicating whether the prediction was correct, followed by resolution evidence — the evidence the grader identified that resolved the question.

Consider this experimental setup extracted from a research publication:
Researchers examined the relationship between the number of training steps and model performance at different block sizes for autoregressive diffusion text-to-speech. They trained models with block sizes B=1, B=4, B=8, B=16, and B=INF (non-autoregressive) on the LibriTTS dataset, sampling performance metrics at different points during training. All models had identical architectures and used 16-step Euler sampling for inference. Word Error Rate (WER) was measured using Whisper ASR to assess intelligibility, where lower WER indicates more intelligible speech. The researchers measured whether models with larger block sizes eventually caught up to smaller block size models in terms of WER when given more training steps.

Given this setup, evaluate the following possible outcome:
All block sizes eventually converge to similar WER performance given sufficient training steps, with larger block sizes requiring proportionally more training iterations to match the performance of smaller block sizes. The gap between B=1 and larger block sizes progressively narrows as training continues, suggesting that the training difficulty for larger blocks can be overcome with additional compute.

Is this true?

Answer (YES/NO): NO